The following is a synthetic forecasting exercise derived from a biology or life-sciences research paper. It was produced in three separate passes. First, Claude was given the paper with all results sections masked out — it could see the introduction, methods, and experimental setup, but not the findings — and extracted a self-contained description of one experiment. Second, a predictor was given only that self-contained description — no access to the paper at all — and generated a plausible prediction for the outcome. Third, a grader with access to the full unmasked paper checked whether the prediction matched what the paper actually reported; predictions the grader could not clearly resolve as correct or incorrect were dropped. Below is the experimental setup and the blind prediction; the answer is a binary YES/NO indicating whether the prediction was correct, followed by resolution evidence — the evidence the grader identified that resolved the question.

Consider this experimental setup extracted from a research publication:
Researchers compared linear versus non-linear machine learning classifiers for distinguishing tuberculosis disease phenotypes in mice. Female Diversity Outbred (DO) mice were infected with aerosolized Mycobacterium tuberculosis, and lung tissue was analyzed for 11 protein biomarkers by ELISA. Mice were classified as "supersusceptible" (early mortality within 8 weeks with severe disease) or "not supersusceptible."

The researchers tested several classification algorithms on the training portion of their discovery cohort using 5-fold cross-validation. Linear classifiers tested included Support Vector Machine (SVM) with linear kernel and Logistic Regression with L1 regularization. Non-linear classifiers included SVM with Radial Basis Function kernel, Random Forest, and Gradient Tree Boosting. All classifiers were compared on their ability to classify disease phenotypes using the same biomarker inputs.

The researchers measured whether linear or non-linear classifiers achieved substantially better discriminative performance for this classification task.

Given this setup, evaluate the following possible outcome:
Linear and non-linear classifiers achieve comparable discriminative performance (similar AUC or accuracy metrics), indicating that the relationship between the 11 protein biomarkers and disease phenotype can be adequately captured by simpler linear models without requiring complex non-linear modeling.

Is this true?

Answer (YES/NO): YES